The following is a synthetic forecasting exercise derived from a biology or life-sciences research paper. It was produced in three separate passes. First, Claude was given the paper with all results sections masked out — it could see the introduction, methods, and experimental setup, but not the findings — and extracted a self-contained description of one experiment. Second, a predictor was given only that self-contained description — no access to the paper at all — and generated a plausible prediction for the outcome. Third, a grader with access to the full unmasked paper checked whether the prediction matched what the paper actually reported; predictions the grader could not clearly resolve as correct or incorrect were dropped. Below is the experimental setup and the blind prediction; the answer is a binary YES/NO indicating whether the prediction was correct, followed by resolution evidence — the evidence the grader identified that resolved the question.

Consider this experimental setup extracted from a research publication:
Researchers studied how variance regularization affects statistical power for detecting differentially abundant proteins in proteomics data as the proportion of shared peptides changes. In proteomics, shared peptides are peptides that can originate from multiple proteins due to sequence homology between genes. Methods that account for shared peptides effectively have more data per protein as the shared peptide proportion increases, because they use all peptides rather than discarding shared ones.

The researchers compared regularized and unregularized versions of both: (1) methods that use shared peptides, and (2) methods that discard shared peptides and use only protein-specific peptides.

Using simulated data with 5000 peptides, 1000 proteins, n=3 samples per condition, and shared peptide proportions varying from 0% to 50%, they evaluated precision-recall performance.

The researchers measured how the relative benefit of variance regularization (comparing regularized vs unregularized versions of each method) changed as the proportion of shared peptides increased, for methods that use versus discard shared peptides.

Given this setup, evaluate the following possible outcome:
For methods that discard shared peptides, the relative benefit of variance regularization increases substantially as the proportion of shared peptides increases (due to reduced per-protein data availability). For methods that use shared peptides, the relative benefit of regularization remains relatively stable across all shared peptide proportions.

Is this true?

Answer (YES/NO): NO